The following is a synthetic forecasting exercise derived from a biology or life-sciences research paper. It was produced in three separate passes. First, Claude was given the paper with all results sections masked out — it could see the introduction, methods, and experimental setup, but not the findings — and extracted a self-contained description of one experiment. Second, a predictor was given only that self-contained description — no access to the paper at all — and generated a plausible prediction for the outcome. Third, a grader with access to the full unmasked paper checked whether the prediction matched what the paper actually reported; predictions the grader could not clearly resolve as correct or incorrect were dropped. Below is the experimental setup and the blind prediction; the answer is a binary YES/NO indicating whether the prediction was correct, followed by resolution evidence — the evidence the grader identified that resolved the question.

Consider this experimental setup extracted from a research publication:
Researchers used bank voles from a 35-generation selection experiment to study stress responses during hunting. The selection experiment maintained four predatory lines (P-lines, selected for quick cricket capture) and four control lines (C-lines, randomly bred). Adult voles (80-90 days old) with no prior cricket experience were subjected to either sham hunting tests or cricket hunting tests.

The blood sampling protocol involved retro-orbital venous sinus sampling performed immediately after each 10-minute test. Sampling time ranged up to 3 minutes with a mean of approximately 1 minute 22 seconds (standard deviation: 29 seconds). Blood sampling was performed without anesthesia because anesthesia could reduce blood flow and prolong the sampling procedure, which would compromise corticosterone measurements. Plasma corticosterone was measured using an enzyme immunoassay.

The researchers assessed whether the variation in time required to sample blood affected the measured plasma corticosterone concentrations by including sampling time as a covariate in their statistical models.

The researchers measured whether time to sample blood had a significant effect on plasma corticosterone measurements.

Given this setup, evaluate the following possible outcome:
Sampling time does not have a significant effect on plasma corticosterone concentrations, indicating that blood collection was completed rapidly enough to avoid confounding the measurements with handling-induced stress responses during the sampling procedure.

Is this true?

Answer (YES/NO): YES